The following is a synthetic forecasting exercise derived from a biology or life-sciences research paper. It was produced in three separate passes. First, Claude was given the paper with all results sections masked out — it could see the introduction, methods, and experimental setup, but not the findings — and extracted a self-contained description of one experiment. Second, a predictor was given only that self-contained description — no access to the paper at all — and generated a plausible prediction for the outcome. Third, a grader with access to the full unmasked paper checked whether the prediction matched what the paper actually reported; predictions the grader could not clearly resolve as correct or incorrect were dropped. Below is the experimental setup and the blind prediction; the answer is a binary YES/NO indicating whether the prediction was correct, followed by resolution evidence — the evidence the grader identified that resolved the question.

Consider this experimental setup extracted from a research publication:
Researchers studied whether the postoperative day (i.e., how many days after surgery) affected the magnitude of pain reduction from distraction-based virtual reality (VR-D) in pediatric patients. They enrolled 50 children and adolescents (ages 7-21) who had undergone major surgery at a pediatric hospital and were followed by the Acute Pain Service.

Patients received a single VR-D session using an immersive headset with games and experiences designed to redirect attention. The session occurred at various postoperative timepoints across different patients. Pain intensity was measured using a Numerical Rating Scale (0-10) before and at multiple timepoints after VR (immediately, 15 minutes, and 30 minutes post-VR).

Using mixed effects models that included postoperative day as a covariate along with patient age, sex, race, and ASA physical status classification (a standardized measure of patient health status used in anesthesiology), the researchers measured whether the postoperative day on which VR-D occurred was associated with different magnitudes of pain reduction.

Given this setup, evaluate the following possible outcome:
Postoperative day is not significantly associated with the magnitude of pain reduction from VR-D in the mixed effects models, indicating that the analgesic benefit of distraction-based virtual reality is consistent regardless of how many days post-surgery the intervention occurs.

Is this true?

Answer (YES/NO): YES